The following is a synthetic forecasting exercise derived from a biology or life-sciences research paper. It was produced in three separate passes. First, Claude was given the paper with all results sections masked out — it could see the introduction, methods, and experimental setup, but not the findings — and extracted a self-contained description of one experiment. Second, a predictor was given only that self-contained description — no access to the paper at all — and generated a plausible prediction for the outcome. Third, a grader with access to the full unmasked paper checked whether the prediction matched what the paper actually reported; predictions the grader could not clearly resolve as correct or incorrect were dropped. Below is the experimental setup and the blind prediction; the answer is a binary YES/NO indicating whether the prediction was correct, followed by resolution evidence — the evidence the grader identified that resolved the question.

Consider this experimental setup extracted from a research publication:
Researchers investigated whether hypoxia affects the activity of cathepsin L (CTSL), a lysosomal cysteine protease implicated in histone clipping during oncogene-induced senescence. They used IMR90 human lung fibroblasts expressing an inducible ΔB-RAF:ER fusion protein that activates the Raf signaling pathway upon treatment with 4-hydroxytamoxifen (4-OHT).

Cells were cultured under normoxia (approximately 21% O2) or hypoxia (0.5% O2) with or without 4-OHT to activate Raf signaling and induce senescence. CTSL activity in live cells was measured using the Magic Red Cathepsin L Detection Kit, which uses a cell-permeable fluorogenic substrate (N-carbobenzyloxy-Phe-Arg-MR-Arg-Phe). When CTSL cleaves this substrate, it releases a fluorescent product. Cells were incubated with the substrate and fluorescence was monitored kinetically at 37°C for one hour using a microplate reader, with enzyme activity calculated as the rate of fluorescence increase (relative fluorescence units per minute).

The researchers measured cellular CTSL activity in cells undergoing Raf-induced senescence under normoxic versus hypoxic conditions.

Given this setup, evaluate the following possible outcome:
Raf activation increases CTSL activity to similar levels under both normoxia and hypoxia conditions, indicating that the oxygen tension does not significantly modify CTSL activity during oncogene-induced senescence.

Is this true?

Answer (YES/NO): YES